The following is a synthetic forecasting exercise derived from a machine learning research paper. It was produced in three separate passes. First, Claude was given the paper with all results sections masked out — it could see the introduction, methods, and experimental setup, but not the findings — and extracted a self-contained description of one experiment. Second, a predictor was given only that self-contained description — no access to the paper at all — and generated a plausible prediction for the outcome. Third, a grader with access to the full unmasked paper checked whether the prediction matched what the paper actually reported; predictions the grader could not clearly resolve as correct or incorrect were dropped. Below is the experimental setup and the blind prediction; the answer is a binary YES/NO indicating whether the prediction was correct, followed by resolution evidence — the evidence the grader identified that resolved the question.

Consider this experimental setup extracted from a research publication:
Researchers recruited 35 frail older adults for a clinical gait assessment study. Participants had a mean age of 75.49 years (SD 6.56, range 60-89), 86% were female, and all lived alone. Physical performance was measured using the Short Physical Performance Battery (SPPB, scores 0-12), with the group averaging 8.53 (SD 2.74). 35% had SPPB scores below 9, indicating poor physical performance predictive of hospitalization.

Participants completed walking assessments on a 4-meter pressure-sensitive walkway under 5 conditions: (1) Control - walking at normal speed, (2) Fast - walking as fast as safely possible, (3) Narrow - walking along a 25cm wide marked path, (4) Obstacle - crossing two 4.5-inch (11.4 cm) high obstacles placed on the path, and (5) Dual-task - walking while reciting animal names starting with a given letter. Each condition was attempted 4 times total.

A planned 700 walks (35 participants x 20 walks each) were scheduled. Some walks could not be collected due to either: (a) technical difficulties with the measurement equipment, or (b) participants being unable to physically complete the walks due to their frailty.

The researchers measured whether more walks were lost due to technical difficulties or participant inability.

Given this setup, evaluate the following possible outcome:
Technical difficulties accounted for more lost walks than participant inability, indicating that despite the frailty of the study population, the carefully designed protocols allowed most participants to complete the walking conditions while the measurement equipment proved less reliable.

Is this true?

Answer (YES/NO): NO